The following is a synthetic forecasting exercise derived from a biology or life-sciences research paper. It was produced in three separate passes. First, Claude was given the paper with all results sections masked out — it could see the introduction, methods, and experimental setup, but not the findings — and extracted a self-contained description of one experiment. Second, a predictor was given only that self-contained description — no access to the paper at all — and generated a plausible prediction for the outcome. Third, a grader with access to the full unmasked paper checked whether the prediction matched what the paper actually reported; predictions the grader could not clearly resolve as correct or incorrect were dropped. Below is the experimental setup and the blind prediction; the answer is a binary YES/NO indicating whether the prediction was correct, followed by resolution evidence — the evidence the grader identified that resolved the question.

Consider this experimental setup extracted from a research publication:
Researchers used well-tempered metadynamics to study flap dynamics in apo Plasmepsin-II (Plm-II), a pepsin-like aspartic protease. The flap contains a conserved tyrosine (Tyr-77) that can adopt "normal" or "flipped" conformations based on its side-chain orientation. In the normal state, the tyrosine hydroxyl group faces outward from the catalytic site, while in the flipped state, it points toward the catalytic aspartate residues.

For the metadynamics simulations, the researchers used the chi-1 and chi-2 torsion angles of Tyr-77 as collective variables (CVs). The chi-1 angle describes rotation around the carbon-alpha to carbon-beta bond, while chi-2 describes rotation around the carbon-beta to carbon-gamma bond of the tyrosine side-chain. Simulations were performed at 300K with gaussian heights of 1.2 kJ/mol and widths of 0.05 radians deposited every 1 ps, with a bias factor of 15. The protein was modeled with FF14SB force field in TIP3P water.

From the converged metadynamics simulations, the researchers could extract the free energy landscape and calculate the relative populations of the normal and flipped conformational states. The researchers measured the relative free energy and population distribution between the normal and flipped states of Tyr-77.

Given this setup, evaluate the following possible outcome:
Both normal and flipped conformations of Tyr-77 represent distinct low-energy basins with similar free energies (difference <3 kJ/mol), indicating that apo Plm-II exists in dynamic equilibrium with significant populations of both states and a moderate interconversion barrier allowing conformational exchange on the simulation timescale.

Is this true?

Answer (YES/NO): YES